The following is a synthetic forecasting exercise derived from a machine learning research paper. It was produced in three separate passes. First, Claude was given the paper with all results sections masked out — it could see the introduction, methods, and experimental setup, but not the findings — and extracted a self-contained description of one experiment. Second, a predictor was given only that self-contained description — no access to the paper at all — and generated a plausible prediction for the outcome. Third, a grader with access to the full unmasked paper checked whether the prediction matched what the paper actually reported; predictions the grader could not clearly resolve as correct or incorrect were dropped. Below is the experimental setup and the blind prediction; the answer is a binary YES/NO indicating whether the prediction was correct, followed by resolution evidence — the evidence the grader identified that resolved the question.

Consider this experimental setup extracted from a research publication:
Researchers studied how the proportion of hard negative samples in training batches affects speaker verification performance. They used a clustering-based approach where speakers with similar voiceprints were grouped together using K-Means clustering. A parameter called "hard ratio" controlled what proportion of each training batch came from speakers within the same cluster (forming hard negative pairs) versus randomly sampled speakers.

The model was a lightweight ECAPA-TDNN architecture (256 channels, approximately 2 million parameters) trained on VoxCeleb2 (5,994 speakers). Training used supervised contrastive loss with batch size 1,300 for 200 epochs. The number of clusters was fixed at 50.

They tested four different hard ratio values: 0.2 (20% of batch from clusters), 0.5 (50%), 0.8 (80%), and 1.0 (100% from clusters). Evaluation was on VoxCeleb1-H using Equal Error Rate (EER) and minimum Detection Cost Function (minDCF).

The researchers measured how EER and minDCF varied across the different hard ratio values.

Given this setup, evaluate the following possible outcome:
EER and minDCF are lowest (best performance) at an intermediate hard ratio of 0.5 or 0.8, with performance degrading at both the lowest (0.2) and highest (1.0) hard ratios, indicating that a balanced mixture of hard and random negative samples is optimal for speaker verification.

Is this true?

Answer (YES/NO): NO